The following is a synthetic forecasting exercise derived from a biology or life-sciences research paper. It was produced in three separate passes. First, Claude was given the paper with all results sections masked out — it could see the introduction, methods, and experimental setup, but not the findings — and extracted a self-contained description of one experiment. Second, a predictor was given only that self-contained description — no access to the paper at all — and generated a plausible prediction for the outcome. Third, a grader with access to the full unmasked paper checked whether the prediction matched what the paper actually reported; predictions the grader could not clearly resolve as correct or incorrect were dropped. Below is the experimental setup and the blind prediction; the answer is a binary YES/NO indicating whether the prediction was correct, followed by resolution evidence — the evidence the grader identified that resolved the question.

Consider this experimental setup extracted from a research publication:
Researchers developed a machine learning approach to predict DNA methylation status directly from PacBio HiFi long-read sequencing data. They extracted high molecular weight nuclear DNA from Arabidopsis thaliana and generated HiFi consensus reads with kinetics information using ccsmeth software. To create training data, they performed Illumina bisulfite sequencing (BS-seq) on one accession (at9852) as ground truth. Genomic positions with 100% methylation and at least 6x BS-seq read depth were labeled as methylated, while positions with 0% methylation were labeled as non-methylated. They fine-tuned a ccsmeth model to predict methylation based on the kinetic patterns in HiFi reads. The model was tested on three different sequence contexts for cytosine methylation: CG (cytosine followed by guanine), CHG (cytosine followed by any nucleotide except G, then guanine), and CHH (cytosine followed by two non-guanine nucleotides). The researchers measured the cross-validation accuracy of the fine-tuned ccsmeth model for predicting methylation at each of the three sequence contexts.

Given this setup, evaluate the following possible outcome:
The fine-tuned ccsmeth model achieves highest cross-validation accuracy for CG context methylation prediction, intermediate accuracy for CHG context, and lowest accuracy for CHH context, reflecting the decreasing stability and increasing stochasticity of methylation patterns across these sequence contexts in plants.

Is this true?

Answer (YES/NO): NO